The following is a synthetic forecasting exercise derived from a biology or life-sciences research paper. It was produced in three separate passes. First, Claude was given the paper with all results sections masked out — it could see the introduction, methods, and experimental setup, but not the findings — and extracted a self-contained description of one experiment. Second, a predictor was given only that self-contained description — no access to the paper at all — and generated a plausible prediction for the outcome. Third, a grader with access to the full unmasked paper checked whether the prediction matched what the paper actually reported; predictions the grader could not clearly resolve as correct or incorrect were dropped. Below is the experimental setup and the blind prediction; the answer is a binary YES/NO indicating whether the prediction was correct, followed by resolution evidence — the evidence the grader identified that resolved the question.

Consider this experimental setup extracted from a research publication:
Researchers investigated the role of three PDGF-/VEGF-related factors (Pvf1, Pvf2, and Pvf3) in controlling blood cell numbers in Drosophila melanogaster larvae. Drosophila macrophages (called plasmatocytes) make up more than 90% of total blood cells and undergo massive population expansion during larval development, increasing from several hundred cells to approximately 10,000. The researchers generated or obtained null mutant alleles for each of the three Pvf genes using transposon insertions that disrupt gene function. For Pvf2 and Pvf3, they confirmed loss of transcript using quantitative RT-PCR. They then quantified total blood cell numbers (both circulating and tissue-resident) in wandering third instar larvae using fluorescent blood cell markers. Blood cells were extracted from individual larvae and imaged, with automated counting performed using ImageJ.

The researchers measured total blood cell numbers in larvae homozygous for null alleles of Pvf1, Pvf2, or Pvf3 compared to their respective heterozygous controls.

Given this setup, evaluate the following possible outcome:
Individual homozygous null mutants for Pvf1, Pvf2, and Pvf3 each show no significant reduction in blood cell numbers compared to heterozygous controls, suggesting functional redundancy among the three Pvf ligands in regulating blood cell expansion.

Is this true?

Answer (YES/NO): NO